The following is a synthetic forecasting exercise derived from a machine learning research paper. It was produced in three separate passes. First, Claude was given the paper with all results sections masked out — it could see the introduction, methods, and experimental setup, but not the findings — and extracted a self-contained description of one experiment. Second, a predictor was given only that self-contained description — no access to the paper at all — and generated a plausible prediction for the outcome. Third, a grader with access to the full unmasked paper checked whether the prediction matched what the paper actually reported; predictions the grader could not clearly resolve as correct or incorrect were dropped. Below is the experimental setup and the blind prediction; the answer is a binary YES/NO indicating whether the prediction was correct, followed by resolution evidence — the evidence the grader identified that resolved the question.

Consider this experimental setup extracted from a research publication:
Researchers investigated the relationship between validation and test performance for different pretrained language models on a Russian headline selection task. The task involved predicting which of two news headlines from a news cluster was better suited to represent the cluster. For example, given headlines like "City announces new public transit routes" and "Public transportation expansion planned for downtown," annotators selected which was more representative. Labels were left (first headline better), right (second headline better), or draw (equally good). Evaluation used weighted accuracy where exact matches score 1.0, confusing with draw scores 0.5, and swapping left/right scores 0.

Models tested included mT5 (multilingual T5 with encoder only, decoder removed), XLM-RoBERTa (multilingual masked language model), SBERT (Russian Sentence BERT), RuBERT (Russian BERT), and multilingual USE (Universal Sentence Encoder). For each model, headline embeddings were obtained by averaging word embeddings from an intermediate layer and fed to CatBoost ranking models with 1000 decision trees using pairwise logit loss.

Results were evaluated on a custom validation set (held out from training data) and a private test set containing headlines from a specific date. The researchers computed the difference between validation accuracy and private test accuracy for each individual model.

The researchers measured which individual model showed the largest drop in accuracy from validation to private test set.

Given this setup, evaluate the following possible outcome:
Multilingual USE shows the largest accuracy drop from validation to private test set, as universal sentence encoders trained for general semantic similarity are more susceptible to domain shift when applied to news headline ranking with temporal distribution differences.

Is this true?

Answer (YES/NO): NO